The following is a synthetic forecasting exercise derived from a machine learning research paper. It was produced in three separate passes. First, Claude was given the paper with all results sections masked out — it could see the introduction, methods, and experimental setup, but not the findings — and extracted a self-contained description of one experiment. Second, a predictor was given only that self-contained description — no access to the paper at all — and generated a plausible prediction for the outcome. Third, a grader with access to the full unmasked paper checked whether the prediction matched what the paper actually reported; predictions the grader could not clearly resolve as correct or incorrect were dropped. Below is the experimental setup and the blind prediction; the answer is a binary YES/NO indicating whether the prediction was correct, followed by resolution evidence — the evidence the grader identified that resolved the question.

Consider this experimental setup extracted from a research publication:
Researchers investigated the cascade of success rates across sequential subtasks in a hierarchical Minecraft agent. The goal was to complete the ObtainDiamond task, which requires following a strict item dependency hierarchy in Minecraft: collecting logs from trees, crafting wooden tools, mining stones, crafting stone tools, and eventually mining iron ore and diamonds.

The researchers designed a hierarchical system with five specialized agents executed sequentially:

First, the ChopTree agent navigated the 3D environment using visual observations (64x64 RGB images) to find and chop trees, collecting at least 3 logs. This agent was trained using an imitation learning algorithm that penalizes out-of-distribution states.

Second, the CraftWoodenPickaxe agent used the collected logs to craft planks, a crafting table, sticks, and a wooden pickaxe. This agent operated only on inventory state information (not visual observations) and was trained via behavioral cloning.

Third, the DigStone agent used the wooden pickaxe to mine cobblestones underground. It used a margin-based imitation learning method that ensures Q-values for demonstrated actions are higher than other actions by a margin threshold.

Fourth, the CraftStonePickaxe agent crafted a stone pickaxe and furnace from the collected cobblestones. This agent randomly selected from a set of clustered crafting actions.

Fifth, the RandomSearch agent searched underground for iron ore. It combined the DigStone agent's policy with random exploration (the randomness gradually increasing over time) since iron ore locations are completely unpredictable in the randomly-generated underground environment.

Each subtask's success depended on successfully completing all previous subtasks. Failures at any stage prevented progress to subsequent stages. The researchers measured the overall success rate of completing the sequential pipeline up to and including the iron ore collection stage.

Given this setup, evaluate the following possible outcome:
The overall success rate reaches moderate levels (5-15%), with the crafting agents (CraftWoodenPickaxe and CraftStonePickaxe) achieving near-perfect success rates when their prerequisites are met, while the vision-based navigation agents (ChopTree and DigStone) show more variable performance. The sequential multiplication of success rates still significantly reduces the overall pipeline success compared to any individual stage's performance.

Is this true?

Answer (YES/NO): NO